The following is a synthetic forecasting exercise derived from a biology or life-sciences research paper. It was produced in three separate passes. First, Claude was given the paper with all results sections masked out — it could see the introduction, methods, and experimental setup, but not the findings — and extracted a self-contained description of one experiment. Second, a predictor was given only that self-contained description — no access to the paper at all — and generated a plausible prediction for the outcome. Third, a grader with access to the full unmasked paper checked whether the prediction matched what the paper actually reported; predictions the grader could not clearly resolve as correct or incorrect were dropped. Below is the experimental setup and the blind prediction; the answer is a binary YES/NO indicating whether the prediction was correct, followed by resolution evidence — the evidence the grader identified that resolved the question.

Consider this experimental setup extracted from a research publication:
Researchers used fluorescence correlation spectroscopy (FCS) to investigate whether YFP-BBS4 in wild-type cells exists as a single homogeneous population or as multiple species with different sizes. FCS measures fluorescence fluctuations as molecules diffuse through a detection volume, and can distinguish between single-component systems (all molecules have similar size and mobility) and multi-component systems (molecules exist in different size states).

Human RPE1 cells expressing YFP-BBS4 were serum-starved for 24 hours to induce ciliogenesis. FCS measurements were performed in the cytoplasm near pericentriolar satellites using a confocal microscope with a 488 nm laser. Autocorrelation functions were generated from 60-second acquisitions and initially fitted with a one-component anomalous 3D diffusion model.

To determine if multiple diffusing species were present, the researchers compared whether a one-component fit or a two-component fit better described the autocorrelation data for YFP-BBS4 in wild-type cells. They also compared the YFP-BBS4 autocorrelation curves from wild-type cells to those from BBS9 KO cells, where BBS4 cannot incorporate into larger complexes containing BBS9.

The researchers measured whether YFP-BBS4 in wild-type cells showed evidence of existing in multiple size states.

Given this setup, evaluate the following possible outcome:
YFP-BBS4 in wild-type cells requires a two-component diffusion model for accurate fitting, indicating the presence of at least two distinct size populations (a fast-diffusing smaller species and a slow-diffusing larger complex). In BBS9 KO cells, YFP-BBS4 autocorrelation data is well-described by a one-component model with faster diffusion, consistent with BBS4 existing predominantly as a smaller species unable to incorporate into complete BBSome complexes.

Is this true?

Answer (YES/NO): YES